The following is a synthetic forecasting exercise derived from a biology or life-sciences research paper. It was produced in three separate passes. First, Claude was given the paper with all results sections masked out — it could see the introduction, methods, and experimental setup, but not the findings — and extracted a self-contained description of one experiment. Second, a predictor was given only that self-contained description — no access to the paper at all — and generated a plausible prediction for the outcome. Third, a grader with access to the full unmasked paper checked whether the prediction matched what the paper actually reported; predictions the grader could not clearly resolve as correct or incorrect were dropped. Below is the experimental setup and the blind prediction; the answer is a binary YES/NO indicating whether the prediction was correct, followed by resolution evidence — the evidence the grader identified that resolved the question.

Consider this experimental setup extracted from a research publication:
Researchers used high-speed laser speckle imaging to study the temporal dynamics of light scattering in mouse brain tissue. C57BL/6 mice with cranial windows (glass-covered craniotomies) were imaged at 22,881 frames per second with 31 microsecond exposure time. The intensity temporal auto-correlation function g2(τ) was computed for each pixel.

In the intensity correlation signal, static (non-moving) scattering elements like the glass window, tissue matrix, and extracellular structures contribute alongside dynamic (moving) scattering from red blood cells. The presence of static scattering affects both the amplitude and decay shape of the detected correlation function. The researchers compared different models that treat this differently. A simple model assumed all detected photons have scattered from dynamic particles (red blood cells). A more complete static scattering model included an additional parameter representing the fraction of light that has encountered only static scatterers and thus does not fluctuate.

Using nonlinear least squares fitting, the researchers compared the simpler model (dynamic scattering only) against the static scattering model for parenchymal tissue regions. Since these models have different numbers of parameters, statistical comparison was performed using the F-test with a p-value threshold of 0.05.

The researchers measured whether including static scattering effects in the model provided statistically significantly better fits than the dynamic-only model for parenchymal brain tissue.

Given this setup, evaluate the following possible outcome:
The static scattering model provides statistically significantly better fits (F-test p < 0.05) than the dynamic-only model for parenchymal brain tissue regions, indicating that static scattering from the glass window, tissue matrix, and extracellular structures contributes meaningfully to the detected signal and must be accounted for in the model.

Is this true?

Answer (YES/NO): YES